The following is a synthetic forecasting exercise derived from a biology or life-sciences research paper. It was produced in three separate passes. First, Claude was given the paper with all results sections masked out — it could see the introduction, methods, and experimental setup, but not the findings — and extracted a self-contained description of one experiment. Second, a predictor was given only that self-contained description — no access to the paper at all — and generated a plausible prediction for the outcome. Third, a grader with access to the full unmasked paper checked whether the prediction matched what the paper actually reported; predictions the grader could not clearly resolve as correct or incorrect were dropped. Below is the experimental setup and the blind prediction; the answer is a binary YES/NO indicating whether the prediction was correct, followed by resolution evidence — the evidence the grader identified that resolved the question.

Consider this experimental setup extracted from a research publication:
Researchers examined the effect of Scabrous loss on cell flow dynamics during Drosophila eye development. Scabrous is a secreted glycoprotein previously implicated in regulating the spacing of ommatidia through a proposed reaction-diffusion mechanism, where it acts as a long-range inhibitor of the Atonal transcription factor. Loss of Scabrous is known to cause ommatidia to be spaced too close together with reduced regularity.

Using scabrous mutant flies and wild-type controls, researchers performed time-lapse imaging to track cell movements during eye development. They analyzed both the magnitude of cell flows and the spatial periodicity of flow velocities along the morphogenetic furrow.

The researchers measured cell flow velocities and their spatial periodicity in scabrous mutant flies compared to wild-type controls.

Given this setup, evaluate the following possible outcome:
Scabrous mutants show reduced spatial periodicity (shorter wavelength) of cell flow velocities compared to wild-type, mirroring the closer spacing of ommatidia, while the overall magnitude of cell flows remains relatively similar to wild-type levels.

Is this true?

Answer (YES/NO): NO